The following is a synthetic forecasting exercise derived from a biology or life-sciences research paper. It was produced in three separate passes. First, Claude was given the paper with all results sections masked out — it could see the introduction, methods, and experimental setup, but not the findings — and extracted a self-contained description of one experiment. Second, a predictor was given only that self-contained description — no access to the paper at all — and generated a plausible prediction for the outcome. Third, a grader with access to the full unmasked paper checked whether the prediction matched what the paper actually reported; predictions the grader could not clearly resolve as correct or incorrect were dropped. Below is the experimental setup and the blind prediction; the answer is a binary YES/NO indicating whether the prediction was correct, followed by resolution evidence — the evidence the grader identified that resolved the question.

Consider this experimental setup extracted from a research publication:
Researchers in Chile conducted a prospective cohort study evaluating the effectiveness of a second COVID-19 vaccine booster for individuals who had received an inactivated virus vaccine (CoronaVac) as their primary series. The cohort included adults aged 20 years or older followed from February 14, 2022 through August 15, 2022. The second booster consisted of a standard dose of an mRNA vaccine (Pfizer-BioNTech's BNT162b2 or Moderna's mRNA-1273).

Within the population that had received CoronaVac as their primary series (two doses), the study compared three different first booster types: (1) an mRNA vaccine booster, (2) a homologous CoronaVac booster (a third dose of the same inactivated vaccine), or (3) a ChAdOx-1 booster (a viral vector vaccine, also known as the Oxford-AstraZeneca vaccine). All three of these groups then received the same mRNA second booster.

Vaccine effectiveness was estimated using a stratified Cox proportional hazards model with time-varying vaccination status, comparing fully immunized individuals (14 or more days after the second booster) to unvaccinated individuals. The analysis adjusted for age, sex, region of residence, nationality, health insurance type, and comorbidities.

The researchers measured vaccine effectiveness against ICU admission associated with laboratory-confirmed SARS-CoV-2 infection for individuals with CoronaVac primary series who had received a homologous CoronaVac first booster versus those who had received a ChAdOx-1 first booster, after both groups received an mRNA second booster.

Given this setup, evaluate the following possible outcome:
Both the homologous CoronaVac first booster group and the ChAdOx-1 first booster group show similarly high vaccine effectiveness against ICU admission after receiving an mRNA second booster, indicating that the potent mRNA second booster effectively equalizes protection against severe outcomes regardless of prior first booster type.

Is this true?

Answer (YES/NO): YES